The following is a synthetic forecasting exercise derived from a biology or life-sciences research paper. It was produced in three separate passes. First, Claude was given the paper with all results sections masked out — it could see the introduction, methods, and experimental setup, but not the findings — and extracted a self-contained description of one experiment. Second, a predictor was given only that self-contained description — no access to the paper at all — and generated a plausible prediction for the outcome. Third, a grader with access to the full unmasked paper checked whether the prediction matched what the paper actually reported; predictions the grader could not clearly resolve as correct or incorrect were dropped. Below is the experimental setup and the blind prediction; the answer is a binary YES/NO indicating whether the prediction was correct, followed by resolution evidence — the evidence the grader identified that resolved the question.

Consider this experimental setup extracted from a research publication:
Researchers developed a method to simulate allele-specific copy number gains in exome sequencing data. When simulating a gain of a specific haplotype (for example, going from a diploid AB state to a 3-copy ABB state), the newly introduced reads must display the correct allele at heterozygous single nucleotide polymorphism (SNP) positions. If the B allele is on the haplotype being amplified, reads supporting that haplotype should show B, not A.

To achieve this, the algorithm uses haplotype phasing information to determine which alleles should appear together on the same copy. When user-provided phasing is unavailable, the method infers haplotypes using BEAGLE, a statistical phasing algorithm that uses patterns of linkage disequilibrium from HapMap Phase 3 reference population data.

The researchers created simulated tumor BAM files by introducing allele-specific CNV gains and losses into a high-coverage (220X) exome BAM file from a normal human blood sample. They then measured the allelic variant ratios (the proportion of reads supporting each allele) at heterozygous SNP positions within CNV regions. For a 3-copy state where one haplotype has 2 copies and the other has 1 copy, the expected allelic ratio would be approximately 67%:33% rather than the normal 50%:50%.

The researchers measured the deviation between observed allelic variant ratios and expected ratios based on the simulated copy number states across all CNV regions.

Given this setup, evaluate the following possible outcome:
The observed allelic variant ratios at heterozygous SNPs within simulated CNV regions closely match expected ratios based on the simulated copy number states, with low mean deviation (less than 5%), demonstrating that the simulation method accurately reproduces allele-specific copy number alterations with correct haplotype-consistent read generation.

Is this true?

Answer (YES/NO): YES